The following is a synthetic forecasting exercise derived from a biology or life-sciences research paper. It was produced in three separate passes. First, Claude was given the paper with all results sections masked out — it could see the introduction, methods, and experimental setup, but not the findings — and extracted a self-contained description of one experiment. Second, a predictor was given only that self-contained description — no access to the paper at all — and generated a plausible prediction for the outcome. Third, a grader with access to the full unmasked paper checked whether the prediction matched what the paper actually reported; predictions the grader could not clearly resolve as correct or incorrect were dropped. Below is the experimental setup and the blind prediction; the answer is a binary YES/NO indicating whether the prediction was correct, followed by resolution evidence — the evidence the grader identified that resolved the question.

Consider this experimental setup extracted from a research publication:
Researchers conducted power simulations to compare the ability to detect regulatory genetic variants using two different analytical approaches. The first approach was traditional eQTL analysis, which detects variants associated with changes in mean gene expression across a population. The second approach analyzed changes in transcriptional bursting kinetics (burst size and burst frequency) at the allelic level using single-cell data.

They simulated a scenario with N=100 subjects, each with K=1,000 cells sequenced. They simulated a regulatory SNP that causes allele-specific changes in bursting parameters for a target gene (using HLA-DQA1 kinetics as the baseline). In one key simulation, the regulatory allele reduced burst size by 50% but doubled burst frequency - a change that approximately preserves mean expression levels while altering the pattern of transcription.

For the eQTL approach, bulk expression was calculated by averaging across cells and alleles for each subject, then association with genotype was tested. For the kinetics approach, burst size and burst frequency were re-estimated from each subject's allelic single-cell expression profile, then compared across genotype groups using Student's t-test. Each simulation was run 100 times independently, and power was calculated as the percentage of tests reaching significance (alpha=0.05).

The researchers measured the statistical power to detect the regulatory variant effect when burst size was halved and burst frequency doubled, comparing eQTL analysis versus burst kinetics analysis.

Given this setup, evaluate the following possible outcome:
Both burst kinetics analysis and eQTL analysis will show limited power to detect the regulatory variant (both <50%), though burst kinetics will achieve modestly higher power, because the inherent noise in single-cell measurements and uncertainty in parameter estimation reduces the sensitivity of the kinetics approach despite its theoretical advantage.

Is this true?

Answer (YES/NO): NO